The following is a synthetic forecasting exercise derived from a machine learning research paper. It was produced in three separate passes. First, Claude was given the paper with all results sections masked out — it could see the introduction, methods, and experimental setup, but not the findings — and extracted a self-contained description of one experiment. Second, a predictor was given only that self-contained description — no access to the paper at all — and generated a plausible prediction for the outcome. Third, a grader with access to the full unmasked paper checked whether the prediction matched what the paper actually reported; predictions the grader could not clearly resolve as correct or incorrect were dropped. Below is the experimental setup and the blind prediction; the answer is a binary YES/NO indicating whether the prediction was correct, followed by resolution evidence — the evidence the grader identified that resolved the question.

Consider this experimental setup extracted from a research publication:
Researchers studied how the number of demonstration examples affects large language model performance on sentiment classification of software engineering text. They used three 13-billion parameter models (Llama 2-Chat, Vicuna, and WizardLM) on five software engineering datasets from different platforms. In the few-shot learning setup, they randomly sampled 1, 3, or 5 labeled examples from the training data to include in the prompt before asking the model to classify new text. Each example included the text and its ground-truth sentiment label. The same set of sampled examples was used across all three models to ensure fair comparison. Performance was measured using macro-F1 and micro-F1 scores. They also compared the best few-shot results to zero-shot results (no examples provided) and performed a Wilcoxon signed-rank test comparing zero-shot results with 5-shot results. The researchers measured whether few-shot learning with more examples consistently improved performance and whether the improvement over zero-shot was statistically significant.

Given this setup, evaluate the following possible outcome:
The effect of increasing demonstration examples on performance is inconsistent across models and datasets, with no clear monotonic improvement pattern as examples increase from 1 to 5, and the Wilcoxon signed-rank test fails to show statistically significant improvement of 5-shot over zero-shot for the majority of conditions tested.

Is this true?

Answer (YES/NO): YES